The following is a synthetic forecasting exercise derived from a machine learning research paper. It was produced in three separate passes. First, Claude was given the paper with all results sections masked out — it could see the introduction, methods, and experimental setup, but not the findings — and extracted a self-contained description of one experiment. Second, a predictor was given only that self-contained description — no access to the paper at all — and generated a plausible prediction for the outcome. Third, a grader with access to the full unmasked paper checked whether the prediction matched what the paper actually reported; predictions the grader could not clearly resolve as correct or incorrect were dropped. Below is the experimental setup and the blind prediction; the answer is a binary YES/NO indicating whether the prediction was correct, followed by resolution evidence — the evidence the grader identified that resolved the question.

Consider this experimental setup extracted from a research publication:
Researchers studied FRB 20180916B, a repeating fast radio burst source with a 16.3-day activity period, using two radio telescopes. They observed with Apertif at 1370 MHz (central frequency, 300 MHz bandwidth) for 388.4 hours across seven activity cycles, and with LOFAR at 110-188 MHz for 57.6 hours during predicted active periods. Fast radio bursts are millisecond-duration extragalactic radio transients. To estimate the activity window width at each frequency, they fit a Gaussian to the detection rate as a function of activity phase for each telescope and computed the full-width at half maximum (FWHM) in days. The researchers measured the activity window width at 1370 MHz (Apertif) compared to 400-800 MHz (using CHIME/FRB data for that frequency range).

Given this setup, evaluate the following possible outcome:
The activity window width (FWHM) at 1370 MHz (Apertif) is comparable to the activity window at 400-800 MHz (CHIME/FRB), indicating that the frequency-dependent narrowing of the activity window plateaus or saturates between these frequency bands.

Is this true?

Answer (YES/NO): NO